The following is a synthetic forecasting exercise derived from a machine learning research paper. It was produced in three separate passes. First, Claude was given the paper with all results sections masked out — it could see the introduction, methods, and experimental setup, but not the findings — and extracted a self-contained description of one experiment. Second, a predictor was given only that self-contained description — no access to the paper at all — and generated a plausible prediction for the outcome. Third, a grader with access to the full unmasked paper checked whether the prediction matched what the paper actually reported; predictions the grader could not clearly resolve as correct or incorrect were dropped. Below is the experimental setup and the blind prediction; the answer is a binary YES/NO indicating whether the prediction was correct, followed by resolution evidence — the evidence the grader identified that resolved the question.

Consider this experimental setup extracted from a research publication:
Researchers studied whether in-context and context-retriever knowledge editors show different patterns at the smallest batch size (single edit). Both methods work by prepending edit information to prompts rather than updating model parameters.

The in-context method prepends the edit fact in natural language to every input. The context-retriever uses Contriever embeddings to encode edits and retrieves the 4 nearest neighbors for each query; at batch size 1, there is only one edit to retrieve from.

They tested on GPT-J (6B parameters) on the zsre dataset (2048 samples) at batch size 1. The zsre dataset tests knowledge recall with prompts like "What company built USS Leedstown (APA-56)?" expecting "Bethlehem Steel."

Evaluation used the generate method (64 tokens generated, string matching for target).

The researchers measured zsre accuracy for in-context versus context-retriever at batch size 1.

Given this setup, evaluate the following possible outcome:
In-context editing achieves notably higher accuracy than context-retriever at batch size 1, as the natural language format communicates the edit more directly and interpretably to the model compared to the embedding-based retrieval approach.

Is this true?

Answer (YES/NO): NO